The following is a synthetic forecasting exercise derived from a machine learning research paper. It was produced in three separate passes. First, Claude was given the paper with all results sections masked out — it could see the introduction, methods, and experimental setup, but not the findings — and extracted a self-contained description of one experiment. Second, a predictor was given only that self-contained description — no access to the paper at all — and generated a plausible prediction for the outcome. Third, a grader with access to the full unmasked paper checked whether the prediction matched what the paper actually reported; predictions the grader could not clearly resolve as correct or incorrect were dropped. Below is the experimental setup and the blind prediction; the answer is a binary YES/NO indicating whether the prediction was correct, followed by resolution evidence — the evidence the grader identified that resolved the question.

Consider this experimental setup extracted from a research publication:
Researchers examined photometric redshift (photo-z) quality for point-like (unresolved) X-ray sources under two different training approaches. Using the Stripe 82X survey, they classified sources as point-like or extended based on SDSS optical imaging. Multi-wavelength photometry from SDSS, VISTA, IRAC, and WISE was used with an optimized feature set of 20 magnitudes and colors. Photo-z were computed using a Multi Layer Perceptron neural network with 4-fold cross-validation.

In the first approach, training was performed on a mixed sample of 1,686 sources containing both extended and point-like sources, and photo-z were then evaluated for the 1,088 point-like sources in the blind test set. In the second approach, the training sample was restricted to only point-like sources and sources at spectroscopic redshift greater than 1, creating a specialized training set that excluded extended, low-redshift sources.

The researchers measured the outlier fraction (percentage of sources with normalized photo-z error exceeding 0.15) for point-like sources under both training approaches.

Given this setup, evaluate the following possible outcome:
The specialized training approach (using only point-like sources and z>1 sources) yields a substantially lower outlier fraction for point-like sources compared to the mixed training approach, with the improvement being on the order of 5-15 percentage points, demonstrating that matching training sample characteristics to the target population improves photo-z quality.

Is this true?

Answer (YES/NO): NO